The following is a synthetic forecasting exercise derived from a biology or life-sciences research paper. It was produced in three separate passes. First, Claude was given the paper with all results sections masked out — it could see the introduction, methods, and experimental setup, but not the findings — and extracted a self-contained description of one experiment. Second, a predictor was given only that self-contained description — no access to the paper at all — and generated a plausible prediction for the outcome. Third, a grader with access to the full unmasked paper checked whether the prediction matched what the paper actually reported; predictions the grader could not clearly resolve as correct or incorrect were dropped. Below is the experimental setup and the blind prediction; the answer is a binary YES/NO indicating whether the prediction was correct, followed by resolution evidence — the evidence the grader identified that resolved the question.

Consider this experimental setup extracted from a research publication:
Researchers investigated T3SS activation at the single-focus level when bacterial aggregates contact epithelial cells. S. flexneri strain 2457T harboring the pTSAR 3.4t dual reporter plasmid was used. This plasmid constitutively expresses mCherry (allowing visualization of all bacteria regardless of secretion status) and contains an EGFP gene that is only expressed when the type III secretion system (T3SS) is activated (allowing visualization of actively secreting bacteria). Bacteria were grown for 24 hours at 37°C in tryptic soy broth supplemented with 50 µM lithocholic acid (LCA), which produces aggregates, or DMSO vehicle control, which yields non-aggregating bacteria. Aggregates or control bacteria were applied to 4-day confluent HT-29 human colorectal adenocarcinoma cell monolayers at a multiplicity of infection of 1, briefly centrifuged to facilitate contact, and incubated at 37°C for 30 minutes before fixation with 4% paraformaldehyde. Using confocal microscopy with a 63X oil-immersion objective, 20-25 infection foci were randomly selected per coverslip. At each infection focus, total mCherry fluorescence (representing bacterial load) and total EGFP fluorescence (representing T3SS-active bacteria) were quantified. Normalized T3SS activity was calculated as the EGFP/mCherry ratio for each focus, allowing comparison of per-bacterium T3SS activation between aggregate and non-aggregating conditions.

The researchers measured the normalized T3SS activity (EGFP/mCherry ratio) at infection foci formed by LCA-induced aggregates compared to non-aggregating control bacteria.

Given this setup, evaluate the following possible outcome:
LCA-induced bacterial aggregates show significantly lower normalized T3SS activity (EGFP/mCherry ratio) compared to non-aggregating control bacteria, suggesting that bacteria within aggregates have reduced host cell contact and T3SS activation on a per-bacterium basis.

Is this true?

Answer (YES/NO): NO